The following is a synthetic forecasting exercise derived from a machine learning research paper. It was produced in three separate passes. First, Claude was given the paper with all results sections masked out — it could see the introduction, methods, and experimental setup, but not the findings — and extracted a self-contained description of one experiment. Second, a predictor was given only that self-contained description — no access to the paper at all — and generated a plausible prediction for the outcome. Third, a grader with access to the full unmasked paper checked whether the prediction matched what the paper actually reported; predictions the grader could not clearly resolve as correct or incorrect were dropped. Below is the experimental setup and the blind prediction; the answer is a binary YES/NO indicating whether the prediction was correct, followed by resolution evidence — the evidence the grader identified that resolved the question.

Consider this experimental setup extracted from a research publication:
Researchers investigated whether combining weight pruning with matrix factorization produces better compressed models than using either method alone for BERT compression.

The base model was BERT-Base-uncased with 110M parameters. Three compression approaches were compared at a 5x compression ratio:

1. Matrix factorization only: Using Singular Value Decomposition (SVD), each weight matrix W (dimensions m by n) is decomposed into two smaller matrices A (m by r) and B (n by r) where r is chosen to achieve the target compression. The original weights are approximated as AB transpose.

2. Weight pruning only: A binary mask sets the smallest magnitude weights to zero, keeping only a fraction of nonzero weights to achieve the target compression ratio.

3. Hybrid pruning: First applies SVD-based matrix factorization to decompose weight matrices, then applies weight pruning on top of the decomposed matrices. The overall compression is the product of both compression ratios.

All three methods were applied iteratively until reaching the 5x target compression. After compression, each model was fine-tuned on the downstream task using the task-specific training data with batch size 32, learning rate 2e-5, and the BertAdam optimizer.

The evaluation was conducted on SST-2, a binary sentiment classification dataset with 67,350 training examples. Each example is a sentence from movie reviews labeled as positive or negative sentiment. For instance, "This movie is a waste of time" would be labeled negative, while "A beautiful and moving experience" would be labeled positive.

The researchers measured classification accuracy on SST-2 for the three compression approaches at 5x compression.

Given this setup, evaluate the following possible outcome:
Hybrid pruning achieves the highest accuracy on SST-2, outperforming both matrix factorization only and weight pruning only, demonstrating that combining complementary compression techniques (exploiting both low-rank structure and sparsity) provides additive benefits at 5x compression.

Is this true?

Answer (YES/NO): YES